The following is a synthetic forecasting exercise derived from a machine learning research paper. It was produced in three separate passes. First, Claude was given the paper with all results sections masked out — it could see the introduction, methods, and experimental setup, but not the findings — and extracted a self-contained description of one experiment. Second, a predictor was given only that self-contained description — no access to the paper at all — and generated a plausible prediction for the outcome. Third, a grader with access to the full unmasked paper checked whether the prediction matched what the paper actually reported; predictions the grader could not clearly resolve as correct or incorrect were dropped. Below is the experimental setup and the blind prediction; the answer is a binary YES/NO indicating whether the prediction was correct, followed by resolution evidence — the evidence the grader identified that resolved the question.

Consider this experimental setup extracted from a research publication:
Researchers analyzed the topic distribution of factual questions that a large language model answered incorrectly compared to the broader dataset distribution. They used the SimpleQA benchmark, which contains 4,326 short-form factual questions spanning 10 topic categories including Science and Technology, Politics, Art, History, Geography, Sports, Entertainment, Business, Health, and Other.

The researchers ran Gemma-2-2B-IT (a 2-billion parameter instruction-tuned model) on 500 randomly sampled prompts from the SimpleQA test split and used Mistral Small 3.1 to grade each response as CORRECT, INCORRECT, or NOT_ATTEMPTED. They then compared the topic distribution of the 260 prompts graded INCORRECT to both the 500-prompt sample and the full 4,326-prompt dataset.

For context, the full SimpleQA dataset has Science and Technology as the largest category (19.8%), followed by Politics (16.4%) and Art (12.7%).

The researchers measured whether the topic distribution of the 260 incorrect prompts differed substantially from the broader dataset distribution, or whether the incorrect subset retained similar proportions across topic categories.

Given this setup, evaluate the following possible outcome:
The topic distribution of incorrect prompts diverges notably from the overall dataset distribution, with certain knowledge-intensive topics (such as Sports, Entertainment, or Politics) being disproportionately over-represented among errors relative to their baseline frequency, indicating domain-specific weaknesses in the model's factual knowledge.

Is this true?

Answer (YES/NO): NO